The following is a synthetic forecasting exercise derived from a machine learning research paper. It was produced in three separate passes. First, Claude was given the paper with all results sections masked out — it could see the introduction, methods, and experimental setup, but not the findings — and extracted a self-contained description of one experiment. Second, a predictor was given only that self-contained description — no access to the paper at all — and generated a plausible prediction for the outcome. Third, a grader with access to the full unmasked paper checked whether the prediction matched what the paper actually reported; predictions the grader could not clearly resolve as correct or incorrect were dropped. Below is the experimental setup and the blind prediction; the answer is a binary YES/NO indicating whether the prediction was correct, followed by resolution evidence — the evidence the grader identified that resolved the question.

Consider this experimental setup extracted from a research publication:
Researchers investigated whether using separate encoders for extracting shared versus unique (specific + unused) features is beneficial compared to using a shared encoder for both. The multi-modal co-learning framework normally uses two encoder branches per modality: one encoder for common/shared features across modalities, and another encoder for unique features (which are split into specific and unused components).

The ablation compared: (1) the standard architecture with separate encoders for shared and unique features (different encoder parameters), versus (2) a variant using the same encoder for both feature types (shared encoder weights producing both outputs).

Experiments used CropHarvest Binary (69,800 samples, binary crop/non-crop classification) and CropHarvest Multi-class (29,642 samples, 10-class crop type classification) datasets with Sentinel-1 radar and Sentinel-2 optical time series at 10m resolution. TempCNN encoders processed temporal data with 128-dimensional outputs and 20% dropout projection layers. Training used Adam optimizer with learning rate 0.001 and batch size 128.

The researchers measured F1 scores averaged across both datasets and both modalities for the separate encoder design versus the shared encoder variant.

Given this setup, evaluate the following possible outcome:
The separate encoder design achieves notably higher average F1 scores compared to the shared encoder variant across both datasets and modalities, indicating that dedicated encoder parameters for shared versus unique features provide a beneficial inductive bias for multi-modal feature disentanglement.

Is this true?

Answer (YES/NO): NO